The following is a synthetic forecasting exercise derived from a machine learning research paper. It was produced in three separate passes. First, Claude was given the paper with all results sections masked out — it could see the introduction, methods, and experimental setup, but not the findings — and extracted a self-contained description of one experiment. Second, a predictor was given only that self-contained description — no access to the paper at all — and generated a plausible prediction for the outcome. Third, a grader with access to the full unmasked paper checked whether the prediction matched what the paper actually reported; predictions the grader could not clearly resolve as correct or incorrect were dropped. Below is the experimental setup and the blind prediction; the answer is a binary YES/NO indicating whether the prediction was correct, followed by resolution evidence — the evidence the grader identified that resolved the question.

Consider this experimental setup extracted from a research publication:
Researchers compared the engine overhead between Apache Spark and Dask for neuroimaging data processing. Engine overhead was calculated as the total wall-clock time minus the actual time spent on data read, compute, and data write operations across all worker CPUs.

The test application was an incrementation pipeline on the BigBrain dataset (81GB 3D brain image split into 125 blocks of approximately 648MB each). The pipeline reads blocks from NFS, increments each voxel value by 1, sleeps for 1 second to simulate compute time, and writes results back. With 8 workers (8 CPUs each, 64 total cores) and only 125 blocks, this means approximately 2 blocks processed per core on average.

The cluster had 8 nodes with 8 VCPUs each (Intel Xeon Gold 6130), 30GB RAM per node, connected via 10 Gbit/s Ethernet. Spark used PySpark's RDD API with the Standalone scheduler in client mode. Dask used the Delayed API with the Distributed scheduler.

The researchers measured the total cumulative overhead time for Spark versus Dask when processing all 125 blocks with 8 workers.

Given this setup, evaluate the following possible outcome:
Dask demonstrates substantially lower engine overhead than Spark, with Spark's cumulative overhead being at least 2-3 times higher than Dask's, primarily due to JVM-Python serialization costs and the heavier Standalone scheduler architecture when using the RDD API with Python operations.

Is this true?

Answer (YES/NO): NO